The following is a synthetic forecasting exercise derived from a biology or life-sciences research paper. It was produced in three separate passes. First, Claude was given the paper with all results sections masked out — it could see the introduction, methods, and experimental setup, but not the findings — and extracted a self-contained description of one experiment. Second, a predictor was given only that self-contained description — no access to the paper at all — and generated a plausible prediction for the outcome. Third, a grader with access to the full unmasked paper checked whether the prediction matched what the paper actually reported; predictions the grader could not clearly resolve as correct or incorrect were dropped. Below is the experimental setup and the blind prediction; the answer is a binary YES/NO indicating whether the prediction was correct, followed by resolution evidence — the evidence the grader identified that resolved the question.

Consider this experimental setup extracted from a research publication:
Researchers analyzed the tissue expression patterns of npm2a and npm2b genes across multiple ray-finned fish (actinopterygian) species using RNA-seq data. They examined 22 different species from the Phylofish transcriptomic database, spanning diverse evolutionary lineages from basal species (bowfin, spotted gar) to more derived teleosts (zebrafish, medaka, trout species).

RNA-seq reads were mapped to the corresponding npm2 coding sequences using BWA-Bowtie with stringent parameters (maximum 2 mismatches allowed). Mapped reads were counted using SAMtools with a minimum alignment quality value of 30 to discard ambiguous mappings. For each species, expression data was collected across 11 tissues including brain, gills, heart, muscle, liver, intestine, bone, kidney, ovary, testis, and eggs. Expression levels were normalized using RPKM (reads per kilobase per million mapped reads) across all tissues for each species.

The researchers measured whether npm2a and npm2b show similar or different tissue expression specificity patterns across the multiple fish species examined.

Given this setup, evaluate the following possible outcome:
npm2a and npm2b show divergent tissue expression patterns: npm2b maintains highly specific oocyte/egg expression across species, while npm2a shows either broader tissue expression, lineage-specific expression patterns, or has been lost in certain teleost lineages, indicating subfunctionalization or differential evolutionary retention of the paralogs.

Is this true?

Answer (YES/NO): NO